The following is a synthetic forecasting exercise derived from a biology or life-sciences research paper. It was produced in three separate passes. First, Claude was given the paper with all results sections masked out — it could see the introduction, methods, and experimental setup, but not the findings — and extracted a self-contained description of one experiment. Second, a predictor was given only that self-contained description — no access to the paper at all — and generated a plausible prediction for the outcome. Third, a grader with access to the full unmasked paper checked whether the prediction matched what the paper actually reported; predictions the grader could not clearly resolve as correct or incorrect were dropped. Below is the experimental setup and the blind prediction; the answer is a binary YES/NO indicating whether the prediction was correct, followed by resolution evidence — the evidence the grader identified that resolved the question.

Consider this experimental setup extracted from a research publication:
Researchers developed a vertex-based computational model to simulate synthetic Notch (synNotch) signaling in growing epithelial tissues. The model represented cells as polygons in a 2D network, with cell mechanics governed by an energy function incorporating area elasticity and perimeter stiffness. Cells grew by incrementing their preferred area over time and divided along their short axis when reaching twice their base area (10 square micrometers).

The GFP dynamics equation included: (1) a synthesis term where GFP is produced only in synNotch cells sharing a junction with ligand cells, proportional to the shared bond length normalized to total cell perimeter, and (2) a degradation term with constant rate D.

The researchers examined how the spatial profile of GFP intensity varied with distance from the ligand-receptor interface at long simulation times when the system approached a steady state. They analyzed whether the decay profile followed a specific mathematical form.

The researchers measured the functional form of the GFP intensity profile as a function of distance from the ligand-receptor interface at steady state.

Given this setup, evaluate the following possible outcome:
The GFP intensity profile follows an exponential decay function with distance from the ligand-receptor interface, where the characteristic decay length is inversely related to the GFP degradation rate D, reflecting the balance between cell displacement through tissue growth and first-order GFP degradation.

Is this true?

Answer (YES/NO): YES